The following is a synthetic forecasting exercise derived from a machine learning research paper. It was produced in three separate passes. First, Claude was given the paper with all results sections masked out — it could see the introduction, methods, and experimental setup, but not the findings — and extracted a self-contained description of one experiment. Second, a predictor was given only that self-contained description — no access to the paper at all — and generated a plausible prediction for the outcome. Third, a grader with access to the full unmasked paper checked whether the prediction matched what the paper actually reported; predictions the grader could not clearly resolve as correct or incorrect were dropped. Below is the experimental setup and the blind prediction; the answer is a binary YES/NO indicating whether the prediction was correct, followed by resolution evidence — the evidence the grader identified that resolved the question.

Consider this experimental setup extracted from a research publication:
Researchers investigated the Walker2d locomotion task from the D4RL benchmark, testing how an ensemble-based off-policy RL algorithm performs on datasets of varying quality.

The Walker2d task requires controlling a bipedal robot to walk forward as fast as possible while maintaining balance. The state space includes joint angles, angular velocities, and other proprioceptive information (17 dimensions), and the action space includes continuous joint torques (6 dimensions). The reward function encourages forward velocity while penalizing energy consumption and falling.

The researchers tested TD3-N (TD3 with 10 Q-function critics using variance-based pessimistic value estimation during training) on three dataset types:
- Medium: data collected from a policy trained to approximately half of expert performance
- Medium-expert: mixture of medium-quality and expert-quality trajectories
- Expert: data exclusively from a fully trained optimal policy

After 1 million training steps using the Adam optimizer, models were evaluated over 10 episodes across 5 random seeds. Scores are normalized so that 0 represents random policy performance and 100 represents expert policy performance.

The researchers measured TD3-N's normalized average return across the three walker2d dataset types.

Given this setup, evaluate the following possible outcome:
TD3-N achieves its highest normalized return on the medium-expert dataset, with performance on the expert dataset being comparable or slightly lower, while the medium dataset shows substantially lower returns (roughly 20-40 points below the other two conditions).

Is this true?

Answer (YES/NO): NO